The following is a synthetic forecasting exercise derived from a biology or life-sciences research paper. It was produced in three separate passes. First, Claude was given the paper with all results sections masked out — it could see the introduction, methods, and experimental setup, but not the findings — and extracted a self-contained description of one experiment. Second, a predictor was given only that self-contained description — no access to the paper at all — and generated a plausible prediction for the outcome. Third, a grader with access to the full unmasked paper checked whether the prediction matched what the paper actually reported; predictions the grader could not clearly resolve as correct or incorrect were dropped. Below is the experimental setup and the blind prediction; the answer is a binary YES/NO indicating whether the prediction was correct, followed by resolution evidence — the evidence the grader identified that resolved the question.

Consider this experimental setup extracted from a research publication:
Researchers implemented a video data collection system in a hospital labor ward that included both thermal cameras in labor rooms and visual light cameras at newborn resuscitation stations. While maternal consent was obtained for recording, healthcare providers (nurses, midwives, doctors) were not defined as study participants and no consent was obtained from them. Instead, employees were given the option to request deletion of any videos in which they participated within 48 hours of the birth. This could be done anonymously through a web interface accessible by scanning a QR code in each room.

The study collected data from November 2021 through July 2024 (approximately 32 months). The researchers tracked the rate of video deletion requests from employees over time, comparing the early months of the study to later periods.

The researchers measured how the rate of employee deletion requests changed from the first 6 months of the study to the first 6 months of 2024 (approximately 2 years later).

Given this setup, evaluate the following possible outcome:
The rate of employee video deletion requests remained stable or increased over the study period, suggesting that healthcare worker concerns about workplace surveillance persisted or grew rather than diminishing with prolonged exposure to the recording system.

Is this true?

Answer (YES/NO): NO